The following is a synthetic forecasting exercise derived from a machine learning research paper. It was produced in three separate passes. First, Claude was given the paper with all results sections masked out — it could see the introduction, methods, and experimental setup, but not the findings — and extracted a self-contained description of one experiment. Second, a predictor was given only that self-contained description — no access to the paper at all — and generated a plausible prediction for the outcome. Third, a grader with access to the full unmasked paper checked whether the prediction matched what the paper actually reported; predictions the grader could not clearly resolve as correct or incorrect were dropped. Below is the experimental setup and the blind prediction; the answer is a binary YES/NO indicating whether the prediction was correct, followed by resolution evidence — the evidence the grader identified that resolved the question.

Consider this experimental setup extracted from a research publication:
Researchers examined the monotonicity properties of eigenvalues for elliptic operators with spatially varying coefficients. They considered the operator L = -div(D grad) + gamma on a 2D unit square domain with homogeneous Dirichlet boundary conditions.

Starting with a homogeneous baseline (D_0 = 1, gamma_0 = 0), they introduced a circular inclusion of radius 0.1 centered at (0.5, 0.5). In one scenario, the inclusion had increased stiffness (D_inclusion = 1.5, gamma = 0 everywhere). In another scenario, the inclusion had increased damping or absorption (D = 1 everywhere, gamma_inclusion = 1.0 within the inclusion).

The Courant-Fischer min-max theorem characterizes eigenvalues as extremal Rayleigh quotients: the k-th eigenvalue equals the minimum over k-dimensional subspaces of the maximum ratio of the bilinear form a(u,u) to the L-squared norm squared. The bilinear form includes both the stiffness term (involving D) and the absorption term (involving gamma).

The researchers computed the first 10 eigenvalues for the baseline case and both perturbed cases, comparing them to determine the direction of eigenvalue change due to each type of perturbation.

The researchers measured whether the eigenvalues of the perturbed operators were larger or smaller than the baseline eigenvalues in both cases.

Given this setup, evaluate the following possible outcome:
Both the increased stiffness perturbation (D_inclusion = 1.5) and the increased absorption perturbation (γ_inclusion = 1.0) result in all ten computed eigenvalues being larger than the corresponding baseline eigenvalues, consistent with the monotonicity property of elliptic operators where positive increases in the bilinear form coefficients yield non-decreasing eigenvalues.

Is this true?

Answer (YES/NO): YES